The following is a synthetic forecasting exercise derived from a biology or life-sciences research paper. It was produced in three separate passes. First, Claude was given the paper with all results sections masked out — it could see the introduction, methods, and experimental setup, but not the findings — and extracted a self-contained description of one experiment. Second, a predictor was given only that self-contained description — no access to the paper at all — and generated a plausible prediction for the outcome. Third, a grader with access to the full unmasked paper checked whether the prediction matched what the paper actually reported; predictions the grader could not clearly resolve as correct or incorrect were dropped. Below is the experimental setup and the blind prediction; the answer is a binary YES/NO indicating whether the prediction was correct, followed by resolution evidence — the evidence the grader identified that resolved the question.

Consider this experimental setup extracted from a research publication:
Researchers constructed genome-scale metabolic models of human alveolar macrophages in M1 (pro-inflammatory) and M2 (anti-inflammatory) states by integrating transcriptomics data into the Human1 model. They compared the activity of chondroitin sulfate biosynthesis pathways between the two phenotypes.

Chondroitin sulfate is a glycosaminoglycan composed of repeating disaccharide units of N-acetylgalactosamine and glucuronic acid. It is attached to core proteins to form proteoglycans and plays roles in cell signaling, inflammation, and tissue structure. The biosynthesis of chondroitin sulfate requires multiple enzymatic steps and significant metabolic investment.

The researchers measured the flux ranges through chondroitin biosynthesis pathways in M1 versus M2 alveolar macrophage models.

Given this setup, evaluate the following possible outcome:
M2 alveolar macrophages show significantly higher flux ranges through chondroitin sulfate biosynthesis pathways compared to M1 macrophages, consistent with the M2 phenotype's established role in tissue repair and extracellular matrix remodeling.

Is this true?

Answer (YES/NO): NO